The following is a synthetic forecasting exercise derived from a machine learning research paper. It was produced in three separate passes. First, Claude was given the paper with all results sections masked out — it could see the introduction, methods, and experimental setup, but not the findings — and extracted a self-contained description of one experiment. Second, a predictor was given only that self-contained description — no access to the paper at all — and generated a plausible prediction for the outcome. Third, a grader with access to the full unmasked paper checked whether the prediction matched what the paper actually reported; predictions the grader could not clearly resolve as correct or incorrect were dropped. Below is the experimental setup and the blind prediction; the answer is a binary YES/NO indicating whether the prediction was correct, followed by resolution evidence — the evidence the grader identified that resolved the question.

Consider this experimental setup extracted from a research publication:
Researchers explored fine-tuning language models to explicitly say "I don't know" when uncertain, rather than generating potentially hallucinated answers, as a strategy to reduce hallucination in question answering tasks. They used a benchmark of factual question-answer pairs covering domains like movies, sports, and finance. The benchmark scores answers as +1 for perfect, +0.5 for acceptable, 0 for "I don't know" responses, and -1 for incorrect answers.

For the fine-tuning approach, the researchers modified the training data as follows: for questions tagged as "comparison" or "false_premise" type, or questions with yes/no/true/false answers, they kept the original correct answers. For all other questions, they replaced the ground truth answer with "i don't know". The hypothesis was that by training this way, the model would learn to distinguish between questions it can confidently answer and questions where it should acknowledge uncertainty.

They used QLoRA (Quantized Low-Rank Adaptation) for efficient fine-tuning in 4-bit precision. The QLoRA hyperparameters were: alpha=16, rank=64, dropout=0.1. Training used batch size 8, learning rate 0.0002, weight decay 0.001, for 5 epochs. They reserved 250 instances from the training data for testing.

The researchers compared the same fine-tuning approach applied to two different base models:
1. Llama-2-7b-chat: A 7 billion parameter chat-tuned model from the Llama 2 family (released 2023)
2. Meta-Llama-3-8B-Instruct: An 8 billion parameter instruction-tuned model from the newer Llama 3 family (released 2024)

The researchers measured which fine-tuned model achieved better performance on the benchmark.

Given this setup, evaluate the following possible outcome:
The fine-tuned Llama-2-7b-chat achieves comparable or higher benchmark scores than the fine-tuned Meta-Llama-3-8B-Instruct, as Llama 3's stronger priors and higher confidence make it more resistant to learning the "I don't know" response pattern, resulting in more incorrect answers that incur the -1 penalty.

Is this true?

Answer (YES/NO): YES